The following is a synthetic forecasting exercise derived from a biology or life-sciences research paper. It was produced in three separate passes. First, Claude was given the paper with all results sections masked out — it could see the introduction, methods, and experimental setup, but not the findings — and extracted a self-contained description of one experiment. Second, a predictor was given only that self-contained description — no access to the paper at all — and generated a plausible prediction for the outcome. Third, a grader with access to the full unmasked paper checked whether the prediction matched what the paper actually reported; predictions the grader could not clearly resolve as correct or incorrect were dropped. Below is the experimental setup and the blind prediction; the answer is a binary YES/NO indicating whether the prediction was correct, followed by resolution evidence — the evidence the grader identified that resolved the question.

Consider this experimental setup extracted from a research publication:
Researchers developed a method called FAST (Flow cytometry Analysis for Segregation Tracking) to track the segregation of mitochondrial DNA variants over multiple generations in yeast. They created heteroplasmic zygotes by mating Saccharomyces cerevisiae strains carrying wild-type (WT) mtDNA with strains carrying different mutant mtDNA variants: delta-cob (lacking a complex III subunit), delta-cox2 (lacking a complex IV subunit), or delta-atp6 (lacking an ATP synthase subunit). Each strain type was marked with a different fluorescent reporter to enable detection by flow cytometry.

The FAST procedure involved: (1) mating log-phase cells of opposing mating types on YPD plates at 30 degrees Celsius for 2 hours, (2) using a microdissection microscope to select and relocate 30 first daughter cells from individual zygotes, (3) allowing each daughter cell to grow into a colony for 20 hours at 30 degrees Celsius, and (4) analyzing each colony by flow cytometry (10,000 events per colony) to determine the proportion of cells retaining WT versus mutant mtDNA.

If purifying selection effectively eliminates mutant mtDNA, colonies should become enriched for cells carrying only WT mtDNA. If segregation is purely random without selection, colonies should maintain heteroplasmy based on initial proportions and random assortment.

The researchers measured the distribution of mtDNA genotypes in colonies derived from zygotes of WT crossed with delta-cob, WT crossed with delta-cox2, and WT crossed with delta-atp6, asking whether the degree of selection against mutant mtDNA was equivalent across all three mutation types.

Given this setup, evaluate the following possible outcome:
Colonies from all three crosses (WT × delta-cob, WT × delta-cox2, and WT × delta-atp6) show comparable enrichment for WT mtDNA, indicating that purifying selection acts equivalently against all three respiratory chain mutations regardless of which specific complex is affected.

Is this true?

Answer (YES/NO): NO